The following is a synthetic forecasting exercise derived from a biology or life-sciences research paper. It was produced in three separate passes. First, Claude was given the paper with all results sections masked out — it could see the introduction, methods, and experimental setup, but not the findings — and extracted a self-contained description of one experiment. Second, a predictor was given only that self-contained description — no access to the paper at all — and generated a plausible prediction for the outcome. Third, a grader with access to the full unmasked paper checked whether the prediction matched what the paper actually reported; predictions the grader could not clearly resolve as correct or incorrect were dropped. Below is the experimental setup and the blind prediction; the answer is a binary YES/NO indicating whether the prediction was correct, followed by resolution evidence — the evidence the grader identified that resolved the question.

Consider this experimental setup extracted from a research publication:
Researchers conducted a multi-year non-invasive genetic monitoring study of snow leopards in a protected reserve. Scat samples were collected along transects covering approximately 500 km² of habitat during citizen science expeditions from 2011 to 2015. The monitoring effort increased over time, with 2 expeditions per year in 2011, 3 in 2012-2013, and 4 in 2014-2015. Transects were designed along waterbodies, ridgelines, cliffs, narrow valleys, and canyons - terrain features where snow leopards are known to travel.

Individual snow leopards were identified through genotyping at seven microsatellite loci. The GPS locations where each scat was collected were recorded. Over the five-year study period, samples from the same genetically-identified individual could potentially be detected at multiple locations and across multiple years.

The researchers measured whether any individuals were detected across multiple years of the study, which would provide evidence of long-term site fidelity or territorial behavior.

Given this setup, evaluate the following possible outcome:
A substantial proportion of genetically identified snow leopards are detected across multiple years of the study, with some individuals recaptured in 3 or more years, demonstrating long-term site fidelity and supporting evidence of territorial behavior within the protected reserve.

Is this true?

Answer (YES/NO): YES